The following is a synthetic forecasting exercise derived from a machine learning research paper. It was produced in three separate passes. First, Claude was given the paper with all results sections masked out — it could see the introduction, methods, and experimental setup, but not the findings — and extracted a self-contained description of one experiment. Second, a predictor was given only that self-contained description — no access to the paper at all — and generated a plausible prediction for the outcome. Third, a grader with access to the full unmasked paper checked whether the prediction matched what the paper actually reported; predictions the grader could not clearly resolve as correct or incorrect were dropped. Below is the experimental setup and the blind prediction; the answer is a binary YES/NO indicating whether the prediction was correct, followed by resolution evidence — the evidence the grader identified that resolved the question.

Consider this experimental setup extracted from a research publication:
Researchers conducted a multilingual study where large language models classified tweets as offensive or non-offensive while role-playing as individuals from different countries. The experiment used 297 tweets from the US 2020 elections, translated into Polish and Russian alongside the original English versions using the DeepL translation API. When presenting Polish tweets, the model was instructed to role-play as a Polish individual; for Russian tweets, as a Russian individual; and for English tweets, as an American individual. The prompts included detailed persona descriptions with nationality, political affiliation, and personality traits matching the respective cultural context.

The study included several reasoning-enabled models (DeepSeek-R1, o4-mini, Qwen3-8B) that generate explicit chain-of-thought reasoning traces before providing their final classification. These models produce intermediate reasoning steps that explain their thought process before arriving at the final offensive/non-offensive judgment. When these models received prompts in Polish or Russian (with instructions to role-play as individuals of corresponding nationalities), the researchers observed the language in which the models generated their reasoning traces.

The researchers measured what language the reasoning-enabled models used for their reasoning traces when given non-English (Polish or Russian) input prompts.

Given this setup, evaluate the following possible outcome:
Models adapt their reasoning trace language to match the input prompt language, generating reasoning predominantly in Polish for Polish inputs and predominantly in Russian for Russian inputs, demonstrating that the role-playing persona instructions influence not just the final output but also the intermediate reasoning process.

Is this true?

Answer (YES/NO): NO